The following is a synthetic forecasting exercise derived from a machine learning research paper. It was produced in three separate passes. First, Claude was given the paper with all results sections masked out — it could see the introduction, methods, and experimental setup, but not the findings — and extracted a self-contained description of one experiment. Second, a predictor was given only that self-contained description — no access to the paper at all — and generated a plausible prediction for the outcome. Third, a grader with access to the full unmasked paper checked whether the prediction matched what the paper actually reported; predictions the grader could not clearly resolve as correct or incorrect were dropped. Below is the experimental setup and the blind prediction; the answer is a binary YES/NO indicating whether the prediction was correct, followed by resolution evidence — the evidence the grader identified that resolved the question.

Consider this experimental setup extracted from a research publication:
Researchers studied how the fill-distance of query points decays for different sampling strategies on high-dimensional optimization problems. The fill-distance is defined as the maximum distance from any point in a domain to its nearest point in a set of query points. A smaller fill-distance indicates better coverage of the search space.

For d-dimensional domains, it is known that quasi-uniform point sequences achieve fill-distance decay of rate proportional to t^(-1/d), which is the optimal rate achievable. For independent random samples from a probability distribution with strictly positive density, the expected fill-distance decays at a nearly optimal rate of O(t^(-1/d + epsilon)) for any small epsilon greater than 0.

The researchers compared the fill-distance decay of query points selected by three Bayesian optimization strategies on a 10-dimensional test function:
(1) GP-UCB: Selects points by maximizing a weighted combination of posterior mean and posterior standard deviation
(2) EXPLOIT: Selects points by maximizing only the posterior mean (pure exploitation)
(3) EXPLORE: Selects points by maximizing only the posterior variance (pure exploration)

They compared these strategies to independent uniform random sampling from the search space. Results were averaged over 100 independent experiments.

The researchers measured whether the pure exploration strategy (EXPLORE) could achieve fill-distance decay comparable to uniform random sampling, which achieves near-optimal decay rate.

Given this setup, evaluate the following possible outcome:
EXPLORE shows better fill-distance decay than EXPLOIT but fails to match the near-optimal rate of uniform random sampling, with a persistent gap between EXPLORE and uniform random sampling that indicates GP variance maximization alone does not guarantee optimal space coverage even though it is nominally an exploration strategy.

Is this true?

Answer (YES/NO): YES